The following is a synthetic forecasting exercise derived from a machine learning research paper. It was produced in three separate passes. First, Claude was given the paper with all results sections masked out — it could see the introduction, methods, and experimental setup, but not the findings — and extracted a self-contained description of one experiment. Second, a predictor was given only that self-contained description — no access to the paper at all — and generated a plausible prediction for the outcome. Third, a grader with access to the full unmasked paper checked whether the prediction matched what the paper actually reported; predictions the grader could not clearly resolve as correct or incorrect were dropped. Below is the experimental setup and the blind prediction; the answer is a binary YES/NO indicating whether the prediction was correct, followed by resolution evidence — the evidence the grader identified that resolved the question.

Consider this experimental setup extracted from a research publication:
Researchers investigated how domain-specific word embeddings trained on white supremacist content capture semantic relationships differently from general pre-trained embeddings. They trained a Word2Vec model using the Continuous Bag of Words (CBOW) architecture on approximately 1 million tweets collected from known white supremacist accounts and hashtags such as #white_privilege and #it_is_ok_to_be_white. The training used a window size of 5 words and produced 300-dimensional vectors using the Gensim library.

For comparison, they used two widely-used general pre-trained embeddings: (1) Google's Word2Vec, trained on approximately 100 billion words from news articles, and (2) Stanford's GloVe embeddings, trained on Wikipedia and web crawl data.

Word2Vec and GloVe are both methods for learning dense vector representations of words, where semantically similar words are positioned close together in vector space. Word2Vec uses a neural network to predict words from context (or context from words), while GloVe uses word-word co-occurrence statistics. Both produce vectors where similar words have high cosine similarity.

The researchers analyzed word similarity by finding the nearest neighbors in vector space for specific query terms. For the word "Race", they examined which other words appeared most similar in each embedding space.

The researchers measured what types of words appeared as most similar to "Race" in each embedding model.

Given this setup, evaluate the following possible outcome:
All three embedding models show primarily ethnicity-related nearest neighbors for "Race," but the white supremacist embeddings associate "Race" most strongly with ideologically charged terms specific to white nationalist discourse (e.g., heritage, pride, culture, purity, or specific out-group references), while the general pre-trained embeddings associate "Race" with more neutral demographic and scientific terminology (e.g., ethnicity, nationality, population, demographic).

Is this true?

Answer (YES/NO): NO